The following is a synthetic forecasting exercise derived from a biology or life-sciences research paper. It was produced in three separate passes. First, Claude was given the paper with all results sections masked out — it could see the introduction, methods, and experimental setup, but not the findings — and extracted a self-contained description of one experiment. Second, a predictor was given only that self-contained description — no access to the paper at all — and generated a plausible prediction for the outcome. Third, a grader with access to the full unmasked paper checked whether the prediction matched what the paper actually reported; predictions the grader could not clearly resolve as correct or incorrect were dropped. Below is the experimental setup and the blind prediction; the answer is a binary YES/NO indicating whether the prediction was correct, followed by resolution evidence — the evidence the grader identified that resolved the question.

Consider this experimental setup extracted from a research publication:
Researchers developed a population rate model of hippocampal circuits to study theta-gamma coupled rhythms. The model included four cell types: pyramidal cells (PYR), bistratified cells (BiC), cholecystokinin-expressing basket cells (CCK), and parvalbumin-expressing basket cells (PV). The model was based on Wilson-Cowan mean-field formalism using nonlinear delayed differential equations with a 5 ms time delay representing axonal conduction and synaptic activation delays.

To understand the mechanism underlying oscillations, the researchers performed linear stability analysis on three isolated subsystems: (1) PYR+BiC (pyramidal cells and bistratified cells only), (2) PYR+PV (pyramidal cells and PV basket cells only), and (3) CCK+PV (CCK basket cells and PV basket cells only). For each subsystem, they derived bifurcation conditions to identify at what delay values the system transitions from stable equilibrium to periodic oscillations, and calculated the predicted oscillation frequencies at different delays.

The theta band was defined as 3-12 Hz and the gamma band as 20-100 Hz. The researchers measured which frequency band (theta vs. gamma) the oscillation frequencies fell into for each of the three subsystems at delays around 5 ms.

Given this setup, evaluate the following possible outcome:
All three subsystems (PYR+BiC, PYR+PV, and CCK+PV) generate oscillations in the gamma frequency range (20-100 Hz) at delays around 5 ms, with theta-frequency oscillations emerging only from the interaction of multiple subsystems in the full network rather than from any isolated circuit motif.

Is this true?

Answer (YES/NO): NO